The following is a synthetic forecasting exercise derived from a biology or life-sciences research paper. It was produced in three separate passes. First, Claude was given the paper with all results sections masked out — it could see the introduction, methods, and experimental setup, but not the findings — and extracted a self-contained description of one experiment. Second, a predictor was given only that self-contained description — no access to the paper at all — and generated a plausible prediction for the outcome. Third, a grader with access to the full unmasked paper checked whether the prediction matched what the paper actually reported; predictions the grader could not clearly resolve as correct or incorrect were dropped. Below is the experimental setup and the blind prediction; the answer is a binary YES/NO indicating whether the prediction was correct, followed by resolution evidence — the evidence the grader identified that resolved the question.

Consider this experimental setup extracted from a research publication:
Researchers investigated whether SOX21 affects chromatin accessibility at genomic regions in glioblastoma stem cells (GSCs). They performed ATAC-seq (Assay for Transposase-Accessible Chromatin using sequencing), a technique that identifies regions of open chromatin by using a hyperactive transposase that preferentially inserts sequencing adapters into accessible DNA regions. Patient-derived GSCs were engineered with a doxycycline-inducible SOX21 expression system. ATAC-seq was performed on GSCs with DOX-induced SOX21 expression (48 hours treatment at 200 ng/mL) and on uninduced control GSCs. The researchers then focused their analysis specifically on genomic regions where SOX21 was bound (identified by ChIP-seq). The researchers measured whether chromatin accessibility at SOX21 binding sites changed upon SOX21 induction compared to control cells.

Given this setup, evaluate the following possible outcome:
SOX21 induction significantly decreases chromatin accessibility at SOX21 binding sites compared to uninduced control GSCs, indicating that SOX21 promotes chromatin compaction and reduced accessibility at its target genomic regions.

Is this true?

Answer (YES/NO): YES